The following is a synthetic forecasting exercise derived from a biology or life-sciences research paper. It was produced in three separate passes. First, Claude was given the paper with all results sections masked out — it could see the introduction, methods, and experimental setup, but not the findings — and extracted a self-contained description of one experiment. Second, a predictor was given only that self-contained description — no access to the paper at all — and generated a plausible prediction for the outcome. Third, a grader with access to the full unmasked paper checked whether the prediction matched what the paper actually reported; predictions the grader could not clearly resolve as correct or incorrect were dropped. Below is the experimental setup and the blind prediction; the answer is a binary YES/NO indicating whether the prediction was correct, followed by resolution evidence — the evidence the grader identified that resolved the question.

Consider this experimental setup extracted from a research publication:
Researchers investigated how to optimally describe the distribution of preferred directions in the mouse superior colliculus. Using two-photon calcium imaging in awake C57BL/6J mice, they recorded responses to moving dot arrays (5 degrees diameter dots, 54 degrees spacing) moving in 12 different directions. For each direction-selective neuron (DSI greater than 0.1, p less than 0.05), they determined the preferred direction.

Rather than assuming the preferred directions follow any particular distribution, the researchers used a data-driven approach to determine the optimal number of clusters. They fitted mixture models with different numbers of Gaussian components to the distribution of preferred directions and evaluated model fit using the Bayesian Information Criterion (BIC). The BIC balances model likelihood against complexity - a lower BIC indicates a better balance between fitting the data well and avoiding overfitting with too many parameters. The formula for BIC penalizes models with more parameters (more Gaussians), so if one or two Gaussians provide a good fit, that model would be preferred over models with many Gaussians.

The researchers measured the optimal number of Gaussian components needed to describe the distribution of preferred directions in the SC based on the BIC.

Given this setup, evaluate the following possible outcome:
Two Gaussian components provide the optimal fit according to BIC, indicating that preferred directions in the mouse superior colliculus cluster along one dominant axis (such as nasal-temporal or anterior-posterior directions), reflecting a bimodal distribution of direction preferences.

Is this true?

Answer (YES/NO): YES